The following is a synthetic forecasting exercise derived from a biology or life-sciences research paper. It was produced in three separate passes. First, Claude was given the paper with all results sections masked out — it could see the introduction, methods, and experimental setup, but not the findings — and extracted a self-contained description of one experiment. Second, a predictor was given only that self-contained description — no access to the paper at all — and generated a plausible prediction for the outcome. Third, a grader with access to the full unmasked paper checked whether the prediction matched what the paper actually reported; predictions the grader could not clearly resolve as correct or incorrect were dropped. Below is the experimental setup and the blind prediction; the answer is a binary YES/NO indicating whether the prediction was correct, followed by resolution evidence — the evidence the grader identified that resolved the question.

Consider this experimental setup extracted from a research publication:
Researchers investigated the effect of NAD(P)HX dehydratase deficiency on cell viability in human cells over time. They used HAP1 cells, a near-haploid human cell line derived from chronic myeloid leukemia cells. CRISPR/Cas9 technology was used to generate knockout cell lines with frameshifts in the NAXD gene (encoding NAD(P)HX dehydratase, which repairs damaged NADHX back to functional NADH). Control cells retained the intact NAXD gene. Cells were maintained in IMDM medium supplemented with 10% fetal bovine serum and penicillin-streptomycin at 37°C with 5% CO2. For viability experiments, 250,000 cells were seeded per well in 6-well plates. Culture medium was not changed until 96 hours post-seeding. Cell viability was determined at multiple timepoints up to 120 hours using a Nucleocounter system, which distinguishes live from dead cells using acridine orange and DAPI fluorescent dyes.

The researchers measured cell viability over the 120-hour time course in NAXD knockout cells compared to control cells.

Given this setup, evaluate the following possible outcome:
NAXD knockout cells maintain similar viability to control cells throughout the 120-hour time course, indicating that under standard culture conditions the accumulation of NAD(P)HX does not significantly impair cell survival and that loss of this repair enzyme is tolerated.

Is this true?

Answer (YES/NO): NO